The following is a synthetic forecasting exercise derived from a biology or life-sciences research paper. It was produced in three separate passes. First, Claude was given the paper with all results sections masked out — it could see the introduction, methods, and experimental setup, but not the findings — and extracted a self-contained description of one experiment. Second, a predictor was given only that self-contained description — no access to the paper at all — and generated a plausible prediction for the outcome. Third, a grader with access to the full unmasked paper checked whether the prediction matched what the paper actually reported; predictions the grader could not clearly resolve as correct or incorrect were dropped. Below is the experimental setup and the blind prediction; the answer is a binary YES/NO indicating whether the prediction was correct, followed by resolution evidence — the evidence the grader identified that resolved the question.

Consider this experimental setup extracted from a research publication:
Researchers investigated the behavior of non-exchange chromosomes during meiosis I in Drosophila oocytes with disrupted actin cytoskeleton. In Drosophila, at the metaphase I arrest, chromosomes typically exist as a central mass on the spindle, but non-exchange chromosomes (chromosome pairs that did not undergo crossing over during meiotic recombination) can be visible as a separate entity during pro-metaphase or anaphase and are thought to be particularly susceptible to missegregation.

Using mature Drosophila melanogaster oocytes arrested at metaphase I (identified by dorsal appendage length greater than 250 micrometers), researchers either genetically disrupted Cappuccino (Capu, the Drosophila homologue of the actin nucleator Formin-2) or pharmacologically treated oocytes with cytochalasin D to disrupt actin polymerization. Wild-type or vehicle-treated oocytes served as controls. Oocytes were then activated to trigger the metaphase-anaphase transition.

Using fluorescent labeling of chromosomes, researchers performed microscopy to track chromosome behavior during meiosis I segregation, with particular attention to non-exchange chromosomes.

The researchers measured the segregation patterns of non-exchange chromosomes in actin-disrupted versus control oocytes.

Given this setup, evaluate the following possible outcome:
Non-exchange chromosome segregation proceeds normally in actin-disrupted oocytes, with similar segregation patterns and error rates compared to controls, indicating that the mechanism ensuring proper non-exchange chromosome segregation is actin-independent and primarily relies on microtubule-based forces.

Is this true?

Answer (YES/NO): NO